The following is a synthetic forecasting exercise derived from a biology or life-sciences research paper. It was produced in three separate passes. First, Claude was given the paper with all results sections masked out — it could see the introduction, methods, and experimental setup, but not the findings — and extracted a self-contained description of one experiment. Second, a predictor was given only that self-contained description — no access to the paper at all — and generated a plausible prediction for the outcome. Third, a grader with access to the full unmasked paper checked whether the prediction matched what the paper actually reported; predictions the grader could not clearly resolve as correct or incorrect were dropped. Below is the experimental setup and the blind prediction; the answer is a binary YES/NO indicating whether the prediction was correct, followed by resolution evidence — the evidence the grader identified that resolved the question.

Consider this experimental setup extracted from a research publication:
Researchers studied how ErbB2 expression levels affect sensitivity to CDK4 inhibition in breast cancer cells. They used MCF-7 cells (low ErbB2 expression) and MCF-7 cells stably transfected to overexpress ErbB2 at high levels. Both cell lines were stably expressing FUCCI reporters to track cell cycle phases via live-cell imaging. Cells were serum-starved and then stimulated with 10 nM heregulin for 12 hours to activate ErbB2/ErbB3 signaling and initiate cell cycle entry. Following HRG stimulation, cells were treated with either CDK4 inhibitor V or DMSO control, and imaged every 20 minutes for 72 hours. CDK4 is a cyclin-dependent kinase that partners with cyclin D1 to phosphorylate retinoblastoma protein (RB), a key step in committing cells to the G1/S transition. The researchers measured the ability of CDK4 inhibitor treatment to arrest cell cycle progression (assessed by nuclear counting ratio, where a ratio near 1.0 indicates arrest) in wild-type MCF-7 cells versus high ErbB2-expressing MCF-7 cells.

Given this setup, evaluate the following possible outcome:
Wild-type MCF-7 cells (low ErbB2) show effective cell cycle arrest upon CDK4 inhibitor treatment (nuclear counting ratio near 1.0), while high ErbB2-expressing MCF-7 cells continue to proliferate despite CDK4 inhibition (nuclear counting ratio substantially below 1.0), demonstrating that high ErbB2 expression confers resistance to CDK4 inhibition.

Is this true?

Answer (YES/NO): NO